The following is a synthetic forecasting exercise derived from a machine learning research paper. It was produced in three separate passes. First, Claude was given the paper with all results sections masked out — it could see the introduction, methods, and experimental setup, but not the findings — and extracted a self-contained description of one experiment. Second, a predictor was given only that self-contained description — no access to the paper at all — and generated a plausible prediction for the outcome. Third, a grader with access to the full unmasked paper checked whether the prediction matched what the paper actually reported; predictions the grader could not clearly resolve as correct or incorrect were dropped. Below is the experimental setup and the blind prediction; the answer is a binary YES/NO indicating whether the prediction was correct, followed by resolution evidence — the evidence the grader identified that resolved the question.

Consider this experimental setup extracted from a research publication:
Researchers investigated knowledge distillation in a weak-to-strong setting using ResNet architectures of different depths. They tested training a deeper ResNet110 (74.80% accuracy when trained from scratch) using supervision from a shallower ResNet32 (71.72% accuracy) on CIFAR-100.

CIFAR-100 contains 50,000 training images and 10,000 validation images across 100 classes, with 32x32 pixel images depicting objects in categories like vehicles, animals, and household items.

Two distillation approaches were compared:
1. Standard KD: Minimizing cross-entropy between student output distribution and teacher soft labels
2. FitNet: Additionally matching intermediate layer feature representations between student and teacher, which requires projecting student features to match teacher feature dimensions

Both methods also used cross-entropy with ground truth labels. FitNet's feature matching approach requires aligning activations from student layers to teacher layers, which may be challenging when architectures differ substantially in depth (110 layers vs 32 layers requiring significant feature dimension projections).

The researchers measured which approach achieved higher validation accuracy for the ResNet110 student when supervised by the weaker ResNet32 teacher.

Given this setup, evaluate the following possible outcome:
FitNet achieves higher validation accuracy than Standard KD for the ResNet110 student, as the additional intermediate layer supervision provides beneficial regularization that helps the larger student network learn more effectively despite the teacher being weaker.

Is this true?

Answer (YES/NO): NO